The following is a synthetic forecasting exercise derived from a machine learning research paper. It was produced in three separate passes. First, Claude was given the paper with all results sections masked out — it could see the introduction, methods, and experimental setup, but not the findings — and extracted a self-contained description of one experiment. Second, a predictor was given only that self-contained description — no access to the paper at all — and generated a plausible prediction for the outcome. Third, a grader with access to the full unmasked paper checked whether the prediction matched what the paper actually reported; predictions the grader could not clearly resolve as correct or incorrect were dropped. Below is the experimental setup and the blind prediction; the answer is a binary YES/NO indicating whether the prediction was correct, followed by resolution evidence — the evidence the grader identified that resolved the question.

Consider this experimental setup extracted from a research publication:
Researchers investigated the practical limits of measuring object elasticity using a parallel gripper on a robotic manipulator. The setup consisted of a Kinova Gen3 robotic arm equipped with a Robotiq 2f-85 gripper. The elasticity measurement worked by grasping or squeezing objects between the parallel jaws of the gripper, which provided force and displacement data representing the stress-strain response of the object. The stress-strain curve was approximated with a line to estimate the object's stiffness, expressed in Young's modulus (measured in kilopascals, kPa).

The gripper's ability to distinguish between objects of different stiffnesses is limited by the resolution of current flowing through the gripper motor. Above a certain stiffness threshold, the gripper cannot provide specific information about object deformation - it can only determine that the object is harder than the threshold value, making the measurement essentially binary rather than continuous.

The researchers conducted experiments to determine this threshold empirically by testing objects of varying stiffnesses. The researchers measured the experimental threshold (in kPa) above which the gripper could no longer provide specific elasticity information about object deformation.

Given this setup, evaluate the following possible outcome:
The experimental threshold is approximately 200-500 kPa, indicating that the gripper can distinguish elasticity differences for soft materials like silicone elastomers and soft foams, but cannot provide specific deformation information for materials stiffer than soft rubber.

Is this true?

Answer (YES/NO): NO